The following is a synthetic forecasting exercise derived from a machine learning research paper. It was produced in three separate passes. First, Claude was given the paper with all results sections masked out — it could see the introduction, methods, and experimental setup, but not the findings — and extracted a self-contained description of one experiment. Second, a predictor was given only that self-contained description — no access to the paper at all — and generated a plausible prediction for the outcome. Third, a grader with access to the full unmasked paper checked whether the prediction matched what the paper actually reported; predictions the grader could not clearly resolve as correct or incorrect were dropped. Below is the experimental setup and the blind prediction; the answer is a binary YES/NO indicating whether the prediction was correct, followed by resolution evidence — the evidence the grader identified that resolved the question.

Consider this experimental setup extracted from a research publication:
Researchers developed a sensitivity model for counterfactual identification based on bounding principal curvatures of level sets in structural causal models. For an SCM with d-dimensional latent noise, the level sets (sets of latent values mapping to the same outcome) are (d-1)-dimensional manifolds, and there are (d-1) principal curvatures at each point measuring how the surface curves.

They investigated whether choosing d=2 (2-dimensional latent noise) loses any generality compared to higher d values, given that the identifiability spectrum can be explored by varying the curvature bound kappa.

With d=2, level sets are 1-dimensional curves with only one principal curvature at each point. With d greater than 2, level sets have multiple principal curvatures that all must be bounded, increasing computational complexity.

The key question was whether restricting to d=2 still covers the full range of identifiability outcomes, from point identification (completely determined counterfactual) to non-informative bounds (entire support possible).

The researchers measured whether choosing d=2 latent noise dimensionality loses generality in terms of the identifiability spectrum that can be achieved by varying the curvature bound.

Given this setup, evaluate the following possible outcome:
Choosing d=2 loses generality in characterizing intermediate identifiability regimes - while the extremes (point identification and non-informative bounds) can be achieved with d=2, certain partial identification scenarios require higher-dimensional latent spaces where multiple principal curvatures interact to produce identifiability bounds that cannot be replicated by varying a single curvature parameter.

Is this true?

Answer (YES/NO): NO